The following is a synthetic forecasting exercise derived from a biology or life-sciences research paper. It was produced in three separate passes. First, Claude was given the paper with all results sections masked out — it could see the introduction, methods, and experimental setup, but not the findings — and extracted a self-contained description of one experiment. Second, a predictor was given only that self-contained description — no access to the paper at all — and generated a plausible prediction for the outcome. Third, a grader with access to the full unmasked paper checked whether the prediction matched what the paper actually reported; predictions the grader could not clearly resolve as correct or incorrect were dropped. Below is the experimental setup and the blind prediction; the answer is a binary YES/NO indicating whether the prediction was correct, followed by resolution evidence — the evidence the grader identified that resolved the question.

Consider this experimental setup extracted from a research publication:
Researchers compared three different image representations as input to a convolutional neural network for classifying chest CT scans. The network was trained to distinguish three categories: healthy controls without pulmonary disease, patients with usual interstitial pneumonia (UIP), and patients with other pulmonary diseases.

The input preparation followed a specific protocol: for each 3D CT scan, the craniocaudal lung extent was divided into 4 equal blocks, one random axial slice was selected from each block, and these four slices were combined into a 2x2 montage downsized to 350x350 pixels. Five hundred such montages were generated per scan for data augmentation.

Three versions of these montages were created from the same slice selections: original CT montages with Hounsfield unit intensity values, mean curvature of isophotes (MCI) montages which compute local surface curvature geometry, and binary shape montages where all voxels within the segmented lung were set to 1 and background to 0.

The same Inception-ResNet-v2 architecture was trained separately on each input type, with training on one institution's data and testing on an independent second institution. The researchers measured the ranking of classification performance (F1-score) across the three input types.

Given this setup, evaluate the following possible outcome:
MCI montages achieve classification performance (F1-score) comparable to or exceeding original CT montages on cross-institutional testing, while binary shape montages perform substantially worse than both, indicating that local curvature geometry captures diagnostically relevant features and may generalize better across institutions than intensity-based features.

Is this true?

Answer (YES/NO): NO